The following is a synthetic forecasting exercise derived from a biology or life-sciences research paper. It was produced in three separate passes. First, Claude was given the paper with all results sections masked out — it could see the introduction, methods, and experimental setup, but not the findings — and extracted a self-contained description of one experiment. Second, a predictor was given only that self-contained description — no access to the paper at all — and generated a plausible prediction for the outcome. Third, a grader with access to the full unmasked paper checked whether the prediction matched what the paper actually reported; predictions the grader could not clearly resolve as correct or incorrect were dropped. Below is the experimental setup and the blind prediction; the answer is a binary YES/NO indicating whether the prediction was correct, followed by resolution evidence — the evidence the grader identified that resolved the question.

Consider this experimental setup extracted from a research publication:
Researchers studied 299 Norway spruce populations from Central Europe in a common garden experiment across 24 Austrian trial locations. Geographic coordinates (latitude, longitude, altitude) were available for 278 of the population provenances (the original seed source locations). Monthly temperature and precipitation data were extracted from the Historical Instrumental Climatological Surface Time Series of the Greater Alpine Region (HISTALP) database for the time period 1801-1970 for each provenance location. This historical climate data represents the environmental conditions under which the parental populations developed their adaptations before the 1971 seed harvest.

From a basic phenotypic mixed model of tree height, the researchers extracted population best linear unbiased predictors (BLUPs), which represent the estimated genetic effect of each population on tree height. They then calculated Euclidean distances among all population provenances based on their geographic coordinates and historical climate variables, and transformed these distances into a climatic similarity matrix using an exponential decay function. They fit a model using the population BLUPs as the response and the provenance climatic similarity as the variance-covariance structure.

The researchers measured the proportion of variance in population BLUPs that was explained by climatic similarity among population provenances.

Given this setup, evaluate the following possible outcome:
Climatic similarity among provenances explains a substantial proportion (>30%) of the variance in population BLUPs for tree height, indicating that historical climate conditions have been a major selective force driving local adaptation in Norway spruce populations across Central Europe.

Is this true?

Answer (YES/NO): YES